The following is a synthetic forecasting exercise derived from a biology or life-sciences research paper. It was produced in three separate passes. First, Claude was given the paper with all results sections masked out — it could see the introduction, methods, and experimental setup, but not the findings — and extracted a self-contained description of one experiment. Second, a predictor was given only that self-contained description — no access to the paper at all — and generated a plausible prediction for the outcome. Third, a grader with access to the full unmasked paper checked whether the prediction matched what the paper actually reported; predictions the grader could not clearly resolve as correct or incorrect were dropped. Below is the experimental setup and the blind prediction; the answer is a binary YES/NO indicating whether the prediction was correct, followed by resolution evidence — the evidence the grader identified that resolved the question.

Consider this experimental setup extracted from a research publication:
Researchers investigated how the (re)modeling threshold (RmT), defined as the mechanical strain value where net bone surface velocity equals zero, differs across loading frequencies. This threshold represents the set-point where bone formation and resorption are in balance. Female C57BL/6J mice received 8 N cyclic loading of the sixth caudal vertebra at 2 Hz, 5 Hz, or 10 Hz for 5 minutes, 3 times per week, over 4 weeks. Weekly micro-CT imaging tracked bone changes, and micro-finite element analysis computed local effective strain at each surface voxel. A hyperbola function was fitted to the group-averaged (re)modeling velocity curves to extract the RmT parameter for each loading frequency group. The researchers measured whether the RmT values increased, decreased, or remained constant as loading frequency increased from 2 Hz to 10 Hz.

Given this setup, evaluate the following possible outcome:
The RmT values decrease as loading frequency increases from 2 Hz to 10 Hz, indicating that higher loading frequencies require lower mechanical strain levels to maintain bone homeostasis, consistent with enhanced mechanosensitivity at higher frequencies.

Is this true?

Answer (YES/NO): YES